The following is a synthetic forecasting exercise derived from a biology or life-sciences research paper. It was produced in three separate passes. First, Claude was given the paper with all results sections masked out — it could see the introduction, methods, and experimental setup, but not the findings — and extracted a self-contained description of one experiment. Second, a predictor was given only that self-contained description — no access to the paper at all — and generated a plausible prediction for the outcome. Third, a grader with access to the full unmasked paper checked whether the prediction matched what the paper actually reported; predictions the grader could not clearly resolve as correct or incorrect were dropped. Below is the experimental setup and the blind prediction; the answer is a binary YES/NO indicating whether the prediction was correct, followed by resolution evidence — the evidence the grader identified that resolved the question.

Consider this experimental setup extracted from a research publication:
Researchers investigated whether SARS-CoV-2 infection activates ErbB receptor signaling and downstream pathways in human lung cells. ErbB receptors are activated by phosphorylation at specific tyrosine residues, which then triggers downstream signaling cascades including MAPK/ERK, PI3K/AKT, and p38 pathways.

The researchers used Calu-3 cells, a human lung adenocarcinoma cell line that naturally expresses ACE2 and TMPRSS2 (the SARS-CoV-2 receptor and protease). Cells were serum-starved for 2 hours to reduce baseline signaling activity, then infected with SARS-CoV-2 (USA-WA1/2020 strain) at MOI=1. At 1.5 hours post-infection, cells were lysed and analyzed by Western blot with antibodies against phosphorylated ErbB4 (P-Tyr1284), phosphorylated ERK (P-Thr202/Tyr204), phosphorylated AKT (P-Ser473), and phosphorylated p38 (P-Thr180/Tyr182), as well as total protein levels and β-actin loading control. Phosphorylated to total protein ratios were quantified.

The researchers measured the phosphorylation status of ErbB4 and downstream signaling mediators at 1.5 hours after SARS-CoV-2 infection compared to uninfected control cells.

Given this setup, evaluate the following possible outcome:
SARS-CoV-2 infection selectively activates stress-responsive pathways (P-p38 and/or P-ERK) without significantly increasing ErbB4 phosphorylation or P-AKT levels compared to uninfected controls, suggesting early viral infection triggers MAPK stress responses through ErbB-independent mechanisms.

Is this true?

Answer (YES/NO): NO